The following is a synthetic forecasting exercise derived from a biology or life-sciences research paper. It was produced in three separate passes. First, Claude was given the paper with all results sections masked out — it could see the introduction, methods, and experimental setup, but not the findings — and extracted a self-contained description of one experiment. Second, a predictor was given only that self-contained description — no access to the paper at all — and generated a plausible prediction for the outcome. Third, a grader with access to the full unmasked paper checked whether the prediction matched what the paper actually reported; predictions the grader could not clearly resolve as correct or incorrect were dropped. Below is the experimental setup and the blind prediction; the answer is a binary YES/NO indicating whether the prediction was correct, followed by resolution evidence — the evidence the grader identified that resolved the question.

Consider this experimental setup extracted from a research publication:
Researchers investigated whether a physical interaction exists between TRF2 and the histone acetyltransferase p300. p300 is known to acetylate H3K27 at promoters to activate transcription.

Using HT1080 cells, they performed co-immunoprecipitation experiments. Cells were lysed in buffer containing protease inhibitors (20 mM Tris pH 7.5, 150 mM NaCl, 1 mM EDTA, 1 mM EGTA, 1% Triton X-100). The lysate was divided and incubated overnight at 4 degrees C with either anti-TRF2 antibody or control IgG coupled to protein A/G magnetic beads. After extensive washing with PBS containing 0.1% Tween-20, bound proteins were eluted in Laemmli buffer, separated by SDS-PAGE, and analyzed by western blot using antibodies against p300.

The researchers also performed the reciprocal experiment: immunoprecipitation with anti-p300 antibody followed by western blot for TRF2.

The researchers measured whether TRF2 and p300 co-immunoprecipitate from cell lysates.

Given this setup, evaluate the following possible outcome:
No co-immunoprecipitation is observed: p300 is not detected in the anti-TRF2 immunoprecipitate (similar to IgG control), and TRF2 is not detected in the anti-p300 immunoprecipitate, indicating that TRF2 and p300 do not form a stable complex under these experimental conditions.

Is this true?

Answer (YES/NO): NO